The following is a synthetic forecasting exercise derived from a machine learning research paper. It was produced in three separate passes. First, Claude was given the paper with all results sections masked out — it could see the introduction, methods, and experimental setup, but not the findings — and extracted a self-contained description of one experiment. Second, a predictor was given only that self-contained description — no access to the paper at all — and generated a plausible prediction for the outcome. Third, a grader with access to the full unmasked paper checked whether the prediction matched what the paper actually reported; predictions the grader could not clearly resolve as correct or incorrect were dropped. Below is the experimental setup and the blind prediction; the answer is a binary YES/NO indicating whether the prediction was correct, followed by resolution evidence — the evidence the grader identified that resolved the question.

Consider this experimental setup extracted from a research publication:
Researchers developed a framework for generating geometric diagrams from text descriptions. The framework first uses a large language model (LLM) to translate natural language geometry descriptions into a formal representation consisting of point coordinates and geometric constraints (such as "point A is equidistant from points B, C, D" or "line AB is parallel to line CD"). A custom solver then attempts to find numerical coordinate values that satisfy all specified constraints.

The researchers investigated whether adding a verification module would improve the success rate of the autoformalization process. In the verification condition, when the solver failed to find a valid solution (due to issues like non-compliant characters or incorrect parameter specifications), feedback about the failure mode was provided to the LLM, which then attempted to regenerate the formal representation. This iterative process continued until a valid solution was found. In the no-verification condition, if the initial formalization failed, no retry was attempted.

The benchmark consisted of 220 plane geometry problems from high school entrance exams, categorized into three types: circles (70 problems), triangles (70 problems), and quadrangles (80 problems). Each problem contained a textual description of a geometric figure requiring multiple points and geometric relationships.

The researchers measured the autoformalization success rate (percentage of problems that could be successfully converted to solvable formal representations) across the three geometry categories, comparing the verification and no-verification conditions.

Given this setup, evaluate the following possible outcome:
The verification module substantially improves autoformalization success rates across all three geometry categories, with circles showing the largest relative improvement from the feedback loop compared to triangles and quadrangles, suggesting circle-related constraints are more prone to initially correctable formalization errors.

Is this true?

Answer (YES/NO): YES